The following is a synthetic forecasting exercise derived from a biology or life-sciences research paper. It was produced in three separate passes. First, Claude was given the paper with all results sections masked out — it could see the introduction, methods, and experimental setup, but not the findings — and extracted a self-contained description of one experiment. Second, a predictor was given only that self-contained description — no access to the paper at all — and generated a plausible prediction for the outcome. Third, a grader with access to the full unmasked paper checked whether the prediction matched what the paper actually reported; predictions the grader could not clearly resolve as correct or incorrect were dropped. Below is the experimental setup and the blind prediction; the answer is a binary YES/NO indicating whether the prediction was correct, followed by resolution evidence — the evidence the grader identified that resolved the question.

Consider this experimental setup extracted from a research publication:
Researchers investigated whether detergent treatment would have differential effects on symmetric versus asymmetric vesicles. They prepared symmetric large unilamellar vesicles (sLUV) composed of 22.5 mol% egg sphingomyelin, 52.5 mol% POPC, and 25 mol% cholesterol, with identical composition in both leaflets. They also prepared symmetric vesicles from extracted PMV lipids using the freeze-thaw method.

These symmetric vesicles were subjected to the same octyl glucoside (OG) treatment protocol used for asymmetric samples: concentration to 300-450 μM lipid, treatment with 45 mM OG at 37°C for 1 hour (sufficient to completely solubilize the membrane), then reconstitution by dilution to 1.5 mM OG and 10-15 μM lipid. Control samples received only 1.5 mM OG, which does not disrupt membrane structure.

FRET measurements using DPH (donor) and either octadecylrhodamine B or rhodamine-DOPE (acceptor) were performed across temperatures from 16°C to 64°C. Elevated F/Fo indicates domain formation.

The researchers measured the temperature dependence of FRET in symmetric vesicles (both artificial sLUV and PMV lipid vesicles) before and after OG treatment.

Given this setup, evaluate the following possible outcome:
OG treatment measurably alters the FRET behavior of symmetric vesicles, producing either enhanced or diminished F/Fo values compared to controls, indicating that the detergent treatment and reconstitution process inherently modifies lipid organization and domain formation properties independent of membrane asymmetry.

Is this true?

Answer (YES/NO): NO